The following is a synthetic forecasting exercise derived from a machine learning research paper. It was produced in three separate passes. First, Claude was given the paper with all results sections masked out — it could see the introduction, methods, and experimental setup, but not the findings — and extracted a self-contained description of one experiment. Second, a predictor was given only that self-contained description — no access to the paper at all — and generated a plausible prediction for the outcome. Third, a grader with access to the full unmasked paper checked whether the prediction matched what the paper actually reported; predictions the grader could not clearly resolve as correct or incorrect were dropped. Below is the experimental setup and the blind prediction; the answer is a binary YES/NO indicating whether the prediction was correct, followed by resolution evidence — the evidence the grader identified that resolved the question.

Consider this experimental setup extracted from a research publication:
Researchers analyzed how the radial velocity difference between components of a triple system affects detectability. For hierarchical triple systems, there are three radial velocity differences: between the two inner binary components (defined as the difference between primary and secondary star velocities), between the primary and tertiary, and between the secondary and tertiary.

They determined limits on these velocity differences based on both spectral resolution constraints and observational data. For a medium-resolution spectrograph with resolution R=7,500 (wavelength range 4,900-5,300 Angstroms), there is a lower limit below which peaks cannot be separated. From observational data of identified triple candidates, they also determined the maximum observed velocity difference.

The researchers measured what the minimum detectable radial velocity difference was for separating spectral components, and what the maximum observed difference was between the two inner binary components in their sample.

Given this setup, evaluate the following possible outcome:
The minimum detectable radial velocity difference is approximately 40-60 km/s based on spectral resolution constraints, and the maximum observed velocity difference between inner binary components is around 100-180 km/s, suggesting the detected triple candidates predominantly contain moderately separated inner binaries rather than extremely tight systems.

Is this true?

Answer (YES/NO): NO